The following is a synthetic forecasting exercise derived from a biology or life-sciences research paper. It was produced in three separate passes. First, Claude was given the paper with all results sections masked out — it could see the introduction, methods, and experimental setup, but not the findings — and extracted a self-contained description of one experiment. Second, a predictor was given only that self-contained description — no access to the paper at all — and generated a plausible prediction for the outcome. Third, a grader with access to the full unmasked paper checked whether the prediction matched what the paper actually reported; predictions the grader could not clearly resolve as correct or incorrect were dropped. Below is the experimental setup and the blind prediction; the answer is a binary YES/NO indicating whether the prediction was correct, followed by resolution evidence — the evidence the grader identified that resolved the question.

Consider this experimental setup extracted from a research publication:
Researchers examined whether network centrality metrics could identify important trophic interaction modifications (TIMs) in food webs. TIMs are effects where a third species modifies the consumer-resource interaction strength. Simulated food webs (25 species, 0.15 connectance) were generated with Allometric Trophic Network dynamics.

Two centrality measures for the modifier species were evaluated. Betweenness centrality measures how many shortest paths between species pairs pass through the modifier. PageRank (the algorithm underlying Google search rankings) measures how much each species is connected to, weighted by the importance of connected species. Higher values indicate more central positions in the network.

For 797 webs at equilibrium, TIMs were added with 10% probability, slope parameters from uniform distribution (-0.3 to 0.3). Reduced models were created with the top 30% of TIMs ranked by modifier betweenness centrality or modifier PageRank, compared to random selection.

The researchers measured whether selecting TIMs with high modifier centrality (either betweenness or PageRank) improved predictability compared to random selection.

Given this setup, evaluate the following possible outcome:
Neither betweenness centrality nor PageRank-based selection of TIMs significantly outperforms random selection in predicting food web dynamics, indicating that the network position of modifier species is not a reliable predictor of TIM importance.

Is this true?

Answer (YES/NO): NO